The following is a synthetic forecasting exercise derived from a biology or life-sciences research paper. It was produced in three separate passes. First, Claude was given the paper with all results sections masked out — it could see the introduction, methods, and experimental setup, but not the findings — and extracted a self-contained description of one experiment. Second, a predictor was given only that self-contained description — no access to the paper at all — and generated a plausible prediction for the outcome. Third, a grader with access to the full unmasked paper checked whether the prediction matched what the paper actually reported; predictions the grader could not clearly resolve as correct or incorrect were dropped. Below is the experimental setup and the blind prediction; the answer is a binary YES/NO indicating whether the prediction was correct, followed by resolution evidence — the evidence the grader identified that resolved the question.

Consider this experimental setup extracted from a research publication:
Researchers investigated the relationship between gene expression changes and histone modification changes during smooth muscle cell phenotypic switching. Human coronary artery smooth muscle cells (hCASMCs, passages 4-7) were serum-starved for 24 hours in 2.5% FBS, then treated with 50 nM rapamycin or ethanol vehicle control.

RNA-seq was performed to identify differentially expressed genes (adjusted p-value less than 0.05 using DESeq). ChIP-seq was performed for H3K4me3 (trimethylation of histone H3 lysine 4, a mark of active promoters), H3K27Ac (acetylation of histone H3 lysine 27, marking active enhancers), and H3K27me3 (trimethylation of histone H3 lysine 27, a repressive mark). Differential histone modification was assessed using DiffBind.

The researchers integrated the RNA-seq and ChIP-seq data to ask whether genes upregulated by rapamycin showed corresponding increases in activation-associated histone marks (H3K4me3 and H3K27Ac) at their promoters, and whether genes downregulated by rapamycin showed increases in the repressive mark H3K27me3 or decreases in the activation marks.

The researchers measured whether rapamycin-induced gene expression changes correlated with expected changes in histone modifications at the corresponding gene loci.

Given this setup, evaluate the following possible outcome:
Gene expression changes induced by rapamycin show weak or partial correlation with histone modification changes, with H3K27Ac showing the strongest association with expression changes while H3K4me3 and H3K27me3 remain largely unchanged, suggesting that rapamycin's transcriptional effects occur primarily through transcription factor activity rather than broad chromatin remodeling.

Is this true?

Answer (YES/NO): NO